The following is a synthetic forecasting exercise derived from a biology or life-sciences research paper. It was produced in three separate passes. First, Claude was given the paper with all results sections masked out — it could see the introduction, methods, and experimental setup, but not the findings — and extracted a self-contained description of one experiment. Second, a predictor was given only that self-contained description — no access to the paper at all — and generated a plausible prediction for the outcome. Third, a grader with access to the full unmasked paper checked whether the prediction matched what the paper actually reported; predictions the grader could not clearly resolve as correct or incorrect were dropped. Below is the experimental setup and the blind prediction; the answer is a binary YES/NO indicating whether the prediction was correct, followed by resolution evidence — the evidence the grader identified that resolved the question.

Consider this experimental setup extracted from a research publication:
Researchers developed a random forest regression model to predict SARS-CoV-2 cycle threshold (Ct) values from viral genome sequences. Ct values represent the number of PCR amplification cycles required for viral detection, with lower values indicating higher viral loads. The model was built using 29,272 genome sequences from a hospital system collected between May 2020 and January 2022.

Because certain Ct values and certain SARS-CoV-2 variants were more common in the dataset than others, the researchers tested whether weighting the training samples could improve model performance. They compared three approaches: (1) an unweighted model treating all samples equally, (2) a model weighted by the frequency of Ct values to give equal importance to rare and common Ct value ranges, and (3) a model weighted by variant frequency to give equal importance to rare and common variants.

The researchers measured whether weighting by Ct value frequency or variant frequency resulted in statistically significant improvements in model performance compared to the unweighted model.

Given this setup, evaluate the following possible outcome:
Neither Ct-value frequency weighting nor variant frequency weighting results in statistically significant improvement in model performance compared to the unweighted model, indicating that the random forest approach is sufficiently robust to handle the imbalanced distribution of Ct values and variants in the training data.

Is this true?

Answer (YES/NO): YES